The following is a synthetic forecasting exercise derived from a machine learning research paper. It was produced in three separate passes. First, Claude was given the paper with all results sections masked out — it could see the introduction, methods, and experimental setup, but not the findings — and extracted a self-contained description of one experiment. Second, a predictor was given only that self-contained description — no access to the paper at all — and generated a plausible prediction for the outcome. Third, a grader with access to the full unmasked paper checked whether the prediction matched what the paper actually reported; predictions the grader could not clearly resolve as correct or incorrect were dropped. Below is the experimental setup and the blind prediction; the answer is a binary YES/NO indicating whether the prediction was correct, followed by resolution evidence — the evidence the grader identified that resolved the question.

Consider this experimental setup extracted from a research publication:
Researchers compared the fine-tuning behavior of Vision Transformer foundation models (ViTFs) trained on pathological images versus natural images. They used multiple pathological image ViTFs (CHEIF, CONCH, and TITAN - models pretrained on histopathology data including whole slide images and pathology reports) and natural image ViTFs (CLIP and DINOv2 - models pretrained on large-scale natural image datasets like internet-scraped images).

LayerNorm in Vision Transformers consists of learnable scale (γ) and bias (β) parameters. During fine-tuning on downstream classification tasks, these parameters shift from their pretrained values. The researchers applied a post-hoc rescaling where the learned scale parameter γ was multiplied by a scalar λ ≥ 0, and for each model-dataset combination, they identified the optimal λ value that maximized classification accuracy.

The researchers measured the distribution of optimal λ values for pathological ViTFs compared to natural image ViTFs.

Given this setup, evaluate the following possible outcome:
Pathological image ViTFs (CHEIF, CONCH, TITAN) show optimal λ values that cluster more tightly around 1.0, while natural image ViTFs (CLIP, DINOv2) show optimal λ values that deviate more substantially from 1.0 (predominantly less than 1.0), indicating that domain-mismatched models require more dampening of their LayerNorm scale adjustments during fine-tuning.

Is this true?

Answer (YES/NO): NO